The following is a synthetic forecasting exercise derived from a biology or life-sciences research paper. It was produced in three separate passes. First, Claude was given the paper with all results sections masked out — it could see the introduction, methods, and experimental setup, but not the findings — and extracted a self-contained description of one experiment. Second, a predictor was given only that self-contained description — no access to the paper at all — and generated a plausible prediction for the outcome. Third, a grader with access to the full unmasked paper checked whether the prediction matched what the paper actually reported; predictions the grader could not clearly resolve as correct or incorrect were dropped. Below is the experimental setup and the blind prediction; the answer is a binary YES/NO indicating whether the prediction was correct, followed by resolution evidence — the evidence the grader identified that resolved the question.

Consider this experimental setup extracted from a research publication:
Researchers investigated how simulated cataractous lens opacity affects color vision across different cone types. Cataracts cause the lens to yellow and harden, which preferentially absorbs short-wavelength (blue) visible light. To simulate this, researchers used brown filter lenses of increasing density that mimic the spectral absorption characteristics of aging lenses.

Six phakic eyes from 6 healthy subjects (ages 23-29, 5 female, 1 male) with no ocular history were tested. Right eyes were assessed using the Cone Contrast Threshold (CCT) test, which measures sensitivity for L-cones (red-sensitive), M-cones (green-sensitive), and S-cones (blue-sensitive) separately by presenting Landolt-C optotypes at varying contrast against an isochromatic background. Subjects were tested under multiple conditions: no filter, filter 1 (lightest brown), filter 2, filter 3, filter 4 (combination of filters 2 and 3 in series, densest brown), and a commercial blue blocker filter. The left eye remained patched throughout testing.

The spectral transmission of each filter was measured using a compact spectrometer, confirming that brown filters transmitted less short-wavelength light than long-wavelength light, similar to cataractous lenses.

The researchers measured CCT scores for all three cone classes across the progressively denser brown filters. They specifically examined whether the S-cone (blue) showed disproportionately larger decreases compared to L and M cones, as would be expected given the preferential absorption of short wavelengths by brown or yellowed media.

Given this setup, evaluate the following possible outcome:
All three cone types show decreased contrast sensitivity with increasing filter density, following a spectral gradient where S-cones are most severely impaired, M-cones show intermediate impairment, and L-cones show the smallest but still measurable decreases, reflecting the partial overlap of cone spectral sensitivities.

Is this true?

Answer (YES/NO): NO